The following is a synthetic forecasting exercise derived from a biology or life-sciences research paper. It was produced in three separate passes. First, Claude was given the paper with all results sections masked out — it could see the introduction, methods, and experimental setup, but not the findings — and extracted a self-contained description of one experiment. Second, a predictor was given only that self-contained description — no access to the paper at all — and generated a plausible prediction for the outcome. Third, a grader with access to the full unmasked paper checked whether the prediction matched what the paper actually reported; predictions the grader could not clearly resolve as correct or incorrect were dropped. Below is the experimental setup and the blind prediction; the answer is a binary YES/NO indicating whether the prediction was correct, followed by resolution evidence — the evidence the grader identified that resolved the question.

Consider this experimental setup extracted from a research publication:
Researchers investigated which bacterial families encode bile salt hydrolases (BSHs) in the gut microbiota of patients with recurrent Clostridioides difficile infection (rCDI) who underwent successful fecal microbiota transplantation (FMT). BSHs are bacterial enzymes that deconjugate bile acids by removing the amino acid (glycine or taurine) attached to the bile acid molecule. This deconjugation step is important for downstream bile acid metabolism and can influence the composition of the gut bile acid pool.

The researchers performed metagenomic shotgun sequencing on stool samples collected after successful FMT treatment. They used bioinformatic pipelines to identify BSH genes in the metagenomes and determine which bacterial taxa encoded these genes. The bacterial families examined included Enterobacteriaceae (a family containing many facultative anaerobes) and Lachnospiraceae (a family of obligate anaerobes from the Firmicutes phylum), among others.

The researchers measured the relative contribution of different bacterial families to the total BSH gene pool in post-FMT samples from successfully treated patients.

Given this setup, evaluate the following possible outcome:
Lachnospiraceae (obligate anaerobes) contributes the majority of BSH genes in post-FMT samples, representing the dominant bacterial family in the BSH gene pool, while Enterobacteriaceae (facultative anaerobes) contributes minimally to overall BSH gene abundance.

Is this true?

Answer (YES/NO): YES